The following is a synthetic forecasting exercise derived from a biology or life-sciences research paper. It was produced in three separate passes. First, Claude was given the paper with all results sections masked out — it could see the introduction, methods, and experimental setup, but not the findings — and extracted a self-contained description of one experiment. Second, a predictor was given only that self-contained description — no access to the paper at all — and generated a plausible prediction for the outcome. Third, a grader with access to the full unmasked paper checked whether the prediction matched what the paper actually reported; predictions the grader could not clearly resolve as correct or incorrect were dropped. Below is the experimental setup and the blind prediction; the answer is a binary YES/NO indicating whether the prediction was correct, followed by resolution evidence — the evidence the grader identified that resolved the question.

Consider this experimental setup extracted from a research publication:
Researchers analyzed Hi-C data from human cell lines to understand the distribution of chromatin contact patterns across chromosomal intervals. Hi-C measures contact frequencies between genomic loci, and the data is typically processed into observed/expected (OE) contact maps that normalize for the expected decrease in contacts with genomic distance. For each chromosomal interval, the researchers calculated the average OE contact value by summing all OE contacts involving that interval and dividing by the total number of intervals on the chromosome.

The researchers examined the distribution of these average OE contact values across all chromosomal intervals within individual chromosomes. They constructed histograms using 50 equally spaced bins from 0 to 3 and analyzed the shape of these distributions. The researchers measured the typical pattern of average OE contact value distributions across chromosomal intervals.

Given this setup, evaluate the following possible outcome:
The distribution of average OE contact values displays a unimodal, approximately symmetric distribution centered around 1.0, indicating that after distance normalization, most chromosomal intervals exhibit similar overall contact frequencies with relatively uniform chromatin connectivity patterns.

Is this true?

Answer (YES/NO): NO